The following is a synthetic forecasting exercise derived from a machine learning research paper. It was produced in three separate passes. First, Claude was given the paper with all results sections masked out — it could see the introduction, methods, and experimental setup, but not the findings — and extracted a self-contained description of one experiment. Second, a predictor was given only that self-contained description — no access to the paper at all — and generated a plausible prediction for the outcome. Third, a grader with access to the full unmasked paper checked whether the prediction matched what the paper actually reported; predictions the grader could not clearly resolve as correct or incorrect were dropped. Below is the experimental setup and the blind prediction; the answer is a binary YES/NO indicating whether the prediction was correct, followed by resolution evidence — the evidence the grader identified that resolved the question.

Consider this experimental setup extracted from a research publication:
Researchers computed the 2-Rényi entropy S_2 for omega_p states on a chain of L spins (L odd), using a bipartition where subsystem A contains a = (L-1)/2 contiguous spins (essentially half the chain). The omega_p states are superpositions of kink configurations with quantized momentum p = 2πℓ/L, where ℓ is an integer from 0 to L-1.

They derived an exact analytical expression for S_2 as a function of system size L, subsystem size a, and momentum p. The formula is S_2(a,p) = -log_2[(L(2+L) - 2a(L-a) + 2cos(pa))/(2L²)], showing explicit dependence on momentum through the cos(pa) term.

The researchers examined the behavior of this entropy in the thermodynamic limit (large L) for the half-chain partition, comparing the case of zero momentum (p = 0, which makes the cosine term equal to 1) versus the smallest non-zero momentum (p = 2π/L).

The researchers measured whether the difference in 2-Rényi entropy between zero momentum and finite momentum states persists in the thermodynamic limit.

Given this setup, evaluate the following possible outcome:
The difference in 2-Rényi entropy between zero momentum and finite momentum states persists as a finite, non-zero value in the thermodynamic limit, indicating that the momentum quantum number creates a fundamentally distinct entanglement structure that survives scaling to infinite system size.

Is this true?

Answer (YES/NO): NO